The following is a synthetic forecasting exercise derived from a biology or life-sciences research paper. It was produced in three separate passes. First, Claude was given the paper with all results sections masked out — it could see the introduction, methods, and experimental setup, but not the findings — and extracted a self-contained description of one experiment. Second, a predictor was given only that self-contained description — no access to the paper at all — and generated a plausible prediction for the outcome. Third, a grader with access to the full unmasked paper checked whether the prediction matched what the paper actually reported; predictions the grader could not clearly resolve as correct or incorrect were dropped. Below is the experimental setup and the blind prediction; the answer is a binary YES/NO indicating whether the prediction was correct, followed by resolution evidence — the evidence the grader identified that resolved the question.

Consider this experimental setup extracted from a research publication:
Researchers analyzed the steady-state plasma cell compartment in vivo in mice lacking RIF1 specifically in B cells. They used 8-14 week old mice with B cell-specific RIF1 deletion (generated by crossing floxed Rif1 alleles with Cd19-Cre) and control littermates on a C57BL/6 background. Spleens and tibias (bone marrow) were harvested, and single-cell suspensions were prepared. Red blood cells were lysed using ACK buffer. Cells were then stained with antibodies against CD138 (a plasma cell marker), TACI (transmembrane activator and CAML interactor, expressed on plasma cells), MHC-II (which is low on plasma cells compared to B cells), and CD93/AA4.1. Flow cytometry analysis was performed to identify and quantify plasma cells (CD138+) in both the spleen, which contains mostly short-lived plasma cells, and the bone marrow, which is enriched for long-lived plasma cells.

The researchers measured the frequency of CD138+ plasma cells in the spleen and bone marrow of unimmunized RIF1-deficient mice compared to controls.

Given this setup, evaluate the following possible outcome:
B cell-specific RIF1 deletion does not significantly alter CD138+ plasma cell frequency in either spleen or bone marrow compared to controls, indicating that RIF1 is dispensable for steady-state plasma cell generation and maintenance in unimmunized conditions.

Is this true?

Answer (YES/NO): YES